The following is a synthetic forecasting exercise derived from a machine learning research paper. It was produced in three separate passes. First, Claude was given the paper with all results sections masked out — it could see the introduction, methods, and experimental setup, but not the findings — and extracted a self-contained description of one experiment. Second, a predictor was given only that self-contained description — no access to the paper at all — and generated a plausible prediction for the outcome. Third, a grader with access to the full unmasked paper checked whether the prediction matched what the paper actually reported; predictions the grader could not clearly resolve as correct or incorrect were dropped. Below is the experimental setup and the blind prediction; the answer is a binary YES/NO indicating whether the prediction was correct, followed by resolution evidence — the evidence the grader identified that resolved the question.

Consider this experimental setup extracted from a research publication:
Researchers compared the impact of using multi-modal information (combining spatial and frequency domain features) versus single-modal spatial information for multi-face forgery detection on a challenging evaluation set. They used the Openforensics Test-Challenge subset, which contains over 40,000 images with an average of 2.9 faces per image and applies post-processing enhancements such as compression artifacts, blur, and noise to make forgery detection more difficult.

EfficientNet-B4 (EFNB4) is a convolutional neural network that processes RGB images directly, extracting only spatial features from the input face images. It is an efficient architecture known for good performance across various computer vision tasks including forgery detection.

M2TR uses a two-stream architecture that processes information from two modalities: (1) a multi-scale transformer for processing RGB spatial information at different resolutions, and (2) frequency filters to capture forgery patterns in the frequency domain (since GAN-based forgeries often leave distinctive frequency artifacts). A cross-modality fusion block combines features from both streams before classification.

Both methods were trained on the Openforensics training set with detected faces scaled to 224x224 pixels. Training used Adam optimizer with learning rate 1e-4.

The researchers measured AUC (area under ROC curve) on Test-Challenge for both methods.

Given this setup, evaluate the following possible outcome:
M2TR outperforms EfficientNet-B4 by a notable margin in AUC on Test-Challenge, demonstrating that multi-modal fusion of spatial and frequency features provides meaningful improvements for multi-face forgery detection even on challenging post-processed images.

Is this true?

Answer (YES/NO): YES